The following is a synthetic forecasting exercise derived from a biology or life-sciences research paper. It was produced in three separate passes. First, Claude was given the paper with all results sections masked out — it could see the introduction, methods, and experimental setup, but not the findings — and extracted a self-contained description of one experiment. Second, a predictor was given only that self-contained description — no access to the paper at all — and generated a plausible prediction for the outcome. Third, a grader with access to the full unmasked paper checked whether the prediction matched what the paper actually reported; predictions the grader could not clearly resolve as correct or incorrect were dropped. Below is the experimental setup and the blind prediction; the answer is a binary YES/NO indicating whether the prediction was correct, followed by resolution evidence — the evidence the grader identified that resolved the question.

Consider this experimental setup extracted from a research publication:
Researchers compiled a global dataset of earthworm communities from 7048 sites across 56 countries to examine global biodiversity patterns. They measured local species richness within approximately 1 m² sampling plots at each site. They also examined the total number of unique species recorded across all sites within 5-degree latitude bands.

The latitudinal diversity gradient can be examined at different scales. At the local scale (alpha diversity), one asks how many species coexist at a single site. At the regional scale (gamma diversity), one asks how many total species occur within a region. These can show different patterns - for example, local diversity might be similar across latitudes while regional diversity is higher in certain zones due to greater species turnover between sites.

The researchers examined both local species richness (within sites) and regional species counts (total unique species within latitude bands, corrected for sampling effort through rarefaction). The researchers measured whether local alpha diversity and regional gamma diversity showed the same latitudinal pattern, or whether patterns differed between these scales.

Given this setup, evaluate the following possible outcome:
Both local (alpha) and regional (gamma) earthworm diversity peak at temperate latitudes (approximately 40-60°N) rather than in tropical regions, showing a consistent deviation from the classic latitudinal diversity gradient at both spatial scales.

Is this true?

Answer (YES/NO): NO